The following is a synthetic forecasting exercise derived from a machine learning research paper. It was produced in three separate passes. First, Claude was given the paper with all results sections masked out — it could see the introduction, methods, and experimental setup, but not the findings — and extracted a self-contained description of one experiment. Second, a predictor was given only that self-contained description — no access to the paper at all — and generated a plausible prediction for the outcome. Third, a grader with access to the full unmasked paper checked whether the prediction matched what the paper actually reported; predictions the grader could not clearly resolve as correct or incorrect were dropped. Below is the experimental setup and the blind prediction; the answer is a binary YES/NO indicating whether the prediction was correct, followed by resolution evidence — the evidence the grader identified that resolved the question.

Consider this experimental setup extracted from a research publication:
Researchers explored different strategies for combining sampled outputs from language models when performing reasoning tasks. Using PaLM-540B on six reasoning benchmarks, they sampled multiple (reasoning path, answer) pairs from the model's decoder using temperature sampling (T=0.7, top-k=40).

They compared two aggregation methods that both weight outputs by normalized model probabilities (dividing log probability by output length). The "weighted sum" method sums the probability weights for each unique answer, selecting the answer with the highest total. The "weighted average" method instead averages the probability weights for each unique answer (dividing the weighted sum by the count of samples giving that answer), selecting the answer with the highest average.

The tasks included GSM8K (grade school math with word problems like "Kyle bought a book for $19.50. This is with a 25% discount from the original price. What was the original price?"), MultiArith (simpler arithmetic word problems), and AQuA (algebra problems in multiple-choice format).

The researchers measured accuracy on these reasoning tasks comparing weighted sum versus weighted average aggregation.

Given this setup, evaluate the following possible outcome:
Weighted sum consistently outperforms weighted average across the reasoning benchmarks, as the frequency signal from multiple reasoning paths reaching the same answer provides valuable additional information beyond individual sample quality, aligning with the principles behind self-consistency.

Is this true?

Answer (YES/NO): YES